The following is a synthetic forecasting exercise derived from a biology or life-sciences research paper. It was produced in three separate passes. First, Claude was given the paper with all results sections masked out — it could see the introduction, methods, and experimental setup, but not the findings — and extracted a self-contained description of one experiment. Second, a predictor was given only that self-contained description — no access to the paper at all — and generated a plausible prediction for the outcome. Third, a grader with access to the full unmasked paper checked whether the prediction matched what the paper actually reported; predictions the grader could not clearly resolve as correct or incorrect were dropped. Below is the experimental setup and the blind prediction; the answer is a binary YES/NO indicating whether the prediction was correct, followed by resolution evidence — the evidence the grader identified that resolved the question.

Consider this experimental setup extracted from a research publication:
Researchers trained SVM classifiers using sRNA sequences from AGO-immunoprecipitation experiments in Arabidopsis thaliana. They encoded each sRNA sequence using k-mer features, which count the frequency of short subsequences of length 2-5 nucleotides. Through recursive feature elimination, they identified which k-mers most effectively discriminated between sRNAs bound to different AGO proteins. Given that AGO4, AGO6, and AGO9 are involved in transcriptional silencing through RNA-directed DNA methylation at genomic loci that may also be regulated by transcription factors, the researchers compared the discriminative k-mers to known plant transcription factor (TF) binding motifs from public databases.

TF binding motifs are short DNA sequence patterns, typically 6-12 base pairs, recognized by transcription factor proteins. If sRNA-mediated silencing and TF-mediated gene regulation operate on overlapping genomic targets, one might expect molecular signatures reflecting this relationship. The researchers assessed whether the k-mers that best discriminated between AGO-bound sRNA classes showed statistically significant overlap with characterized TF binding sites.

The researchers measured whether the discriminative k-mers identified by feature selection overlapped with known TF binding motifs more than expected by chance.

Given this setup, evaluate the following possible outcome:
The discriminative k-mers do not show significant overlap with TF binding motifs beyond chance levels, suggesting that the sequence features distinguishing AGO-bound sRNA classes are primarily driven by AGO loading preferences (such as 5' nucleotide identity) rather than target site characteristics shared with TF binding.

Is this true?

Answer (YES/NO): NO